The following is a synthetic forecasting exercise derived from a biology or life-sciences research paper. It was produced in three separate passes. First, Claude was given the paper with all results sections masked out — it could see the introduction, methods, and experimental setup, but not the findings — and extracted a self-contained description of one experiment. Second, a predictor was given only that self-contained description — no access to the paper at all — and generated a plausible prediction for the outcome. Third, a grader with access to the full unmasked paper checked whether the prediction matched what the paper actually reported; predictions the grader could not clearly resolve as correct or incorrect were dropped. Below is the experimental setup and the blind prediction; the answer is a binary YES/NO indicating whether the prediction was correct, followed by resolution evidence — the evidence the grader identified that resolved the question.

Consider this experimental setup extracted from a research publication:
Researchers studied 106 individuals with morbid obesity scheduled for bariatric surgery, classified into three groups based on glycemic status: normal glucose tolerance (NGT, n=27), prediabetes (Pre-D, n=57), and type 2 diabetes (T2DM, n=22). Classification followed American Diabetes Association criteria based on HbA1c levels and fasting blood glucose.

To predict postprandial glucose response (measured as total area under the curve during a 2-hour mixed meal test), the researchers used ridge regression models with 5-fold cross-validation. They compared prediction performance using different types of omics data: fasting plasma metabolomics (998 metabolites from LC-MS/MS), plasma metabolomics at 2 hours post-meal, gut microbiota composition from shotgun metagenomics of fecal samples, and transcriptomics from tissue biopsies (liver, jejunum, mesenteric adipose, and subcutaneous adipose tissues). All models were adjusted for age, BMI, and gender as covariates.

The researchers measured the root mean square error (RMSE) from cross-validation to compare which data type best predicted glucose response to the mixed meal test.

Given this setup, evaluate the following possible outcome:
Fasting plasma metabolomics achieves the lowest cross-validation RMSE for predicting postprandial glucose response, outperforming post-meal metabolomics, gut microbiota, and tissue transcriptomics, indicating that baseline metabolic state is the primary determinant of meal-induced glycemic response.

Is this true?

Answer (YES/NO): NO